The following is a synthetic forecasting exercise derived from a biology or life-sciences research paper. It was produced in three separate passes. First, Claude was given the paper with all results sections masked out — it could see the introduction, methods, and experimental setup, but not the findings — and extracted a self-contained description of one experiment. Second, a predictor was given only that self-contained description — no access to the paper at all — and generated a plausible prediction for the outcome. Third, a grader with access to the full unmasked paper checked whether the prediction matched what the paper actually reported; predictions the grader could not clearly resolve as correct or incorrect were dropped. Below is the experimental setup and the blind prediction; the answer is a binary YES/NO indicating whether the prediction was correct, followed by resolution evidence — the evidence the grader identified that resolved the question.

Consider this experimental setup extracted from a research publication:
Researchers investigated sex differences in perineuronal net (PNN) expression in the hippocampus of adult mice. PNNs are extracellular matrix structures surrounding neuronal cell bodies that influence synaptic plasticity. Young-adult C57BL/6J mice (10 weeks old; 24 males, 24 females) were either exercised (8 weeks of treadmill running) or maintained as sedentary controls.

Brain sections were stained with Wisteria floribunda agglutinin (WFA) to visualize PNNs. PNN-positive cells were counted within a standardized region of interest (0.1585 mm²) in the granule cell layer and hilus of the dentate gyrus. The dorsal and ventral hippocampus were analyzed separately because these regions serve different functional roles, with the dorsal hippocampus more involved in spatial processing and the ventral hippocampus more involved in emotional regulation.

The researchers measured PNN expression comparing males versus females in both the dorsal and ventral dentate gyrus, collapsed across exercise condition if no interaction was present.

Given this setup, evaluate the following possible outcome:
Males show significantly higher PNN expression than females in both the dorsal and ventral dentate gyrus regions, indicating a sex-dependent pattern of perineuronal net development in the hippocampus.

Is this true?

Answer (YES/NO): NO